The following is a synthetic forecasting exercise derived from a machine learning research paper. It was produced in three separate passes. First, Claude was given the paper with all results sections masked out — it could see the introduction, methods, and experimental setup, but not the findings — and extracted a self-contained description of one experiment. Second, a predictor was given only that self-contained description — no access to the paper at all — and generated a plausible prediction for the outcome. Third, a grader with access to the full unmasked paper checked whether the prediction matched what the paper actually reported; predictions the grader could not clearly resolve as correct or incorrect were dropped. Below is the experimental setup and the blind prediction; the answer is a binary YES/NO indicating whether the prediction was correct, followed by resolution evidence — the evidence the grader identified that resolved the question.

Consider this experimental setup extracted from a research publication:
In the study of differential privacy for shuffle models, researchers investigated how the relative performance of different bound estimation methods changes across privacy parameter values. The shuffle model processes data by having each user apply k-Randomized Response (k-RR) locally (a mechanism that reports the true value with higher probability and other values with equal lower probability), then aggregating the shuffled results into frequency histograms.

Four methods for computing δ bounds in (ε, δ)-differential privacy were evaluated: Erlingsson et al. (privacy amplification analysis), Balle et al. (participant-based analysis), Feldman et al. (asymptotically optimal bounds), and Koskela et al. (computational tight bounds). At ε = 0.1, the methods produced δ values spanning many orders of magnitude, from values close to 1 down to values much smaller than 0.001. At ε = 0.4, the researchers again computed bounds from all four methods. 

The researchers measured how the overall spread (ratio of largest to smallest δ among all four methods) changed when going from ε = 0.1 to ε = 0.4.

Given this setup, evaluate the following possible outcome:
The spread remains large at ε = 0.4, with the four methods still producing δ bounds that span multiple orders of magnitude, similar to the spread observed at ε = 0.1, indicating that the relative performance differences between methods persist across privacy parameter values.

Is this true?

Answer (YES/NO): NO